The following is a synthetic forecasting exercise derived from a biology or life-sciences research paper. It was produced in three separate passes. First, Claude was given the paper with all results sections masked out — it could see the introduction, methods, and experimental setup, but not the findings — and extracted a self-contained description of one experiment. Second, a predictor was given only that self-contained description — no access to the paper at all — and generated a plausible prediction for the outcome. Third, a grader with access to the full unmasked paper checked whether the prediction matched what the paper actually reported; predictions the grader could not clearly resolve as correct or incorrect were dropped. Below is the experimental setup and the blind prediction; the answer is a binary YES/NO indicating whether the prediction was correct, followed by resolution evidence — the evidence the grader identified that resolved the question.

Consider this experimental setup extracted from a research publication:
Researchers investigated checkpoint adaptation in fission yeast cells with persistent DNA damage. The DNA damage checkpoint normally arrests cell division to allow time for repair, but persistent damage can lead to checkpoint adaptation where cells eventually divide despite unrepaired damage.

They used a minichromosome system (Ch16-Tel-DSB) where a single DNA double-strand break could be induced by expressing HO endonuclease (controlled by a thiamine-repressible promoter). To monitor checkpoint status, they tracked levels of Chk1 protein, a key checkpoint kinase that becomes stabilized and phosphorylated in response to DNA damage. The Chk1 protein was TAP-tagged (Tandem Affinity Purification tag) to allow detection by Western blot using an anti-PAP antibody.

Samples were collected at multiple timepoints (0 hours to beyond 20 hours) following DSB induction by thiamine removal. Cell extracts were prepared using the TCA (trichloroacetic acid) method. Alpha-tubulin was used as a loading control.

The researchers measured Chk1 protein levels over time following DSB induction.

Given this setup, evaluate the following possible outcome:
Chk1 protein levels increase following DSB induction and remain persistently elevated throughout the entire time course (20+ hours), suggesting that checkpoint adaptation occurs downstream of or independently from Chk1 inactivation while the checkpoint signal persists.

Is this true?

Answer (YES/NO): NO